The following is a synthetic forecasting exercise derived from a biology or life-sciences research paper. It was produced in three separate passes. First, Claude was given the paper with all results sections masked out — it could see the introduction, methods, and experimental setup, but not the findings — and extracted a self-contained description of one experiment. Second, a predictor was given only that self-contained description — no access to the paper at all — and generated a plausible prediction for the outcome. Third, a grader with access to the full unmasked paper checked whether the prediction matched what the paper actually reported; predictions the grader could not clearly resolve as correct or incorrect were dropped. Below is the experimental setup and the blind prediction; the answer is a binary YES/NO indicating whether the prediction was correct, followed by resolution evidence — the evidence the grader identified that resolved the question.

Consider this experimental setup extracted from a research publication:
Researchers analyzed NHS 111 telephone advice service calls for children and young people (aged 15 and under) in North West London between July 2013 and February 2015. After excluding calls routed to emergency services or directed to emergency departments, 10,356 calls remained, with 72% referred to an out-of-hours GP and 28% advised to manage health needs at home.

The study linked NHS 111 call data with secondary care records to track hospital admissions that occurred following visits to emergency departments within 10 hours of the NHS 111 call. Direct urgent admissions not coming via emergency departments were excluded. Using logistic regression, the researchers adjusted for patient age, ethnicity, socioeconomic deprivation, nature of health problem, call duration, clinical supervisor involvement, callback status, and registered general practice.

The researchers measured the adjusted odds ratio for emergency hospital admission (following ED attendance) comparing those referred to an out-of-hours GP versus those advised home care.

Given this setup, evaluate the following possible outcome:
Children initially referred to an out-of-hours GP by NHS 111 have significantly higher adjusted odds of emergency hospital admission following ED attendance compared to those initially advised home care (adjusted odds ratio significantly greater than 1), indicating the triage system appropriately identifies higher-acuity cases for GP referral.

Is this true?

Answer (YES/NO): NO